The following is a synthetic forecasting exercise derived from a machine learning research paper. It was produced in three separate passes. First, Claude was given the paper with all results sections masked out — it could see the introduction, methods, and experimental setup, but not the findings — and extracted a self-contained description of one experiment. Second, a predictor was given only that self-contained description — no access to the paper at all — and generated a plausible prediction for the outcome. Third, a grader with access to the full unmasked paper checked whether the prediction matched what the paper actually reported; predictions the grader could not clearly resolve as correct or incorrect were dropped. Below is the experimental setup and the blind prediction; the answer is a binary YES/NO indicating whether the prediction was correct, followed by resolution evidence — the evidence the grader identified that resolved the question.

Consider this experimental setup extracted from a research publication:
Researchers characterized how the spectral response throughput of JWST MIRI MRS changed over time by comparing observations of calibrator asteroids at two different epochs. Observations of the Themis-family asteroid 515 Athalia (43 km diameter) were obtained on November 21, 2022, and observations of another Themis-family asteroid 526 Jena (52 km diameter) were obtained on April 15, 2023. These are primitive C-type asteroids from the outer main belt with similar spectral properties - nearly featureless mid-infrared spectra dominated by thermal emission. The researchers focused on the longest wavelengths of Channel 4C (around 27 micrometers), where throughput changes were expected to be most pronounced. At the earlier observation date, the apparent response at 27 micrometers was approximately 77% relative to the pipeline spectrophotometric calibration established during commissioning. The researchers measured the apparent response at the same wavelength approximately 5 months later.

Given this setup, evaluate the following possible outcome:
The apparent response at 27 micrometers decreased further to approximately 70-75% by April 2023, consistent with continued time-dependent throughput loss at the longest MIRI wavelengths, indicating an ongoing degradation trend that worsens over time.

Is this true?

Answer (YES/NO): YES